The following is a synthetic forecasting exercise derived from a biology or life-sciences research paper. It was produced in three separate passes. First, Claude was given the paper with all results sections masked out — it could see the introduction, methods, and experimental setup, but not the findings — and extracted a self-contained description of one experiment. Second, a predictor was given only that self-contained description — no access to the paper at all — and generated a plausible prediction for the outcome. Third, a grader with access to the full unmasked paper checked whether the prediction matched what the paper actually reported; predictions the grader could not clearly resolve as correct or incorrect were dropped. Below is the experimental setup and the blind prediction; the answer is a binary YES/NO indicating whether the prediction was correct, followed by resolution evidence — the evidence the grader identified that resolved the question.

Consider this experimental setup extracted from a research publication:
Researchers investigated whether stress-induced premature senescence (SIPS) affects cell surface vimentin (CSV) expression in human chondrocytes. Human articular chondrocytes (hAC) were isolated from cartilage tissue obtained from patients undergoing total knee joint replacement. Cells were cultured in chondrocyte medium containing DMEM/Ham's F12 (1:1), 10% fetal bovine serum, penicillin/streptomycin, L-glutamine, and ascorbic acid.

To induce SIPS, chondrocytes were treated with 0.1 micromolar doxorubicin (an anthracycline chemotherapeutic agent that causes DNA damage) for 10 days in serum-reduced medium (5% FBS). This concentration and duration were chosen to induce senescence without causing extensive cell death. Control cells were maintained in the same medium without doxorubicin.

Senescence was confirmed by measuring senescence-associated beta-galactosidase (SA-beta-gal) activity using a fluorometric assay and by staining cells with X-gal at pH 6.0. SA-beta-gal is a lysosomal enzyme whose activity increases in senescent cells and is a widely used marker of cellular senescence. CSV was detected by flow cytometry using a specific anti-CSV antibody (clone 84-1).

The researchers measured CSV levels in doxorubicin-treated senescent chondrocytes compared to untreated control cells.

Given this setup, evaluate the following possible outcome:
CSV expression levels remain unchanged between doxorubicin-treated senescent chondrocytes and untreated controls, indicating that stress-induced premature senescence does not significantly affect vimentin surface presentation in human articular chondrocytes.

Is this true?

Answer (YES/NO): NO